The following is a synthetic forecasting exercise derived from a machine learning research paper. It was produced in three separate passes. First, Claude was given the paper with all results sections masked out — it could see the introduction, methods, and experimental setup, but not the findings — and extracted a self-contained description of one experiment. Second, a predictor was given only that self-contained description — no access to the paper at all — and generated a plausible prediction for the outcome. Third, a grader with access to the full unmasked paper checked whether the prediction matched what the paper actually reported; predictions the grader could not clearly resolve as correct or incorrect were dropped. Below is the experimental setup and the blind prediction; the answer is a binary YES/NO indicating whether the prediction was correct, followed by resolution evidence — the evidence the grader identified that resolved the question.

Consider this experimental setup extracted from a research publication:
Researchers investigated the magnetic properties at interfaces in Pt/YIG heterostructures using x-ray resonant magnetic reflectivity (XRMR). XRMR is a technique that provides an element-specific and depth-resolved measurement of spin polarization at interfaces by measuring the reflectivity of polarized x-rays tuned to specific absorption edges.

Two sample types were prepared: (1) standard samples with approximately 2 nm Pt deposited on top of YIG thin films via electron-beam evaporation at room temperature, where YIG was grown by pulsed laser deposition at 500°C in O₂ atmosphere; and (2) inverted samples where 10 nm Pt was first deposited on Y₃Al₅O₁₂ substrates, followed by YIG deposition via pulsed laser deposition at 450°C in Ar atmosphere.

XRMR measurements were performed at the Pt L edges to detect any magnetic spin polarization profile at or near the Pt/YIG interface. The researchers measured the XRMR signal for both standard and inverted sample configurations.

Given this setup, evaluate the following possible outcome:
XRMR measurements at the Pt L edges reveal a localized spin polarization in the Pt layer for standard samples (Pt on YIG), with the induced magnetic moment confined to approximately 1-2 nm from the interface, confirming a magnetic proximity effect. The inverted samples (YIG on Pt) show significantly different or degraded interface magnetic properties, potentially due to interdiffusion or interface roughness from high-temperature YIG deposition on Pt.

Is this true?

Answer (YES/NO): NO